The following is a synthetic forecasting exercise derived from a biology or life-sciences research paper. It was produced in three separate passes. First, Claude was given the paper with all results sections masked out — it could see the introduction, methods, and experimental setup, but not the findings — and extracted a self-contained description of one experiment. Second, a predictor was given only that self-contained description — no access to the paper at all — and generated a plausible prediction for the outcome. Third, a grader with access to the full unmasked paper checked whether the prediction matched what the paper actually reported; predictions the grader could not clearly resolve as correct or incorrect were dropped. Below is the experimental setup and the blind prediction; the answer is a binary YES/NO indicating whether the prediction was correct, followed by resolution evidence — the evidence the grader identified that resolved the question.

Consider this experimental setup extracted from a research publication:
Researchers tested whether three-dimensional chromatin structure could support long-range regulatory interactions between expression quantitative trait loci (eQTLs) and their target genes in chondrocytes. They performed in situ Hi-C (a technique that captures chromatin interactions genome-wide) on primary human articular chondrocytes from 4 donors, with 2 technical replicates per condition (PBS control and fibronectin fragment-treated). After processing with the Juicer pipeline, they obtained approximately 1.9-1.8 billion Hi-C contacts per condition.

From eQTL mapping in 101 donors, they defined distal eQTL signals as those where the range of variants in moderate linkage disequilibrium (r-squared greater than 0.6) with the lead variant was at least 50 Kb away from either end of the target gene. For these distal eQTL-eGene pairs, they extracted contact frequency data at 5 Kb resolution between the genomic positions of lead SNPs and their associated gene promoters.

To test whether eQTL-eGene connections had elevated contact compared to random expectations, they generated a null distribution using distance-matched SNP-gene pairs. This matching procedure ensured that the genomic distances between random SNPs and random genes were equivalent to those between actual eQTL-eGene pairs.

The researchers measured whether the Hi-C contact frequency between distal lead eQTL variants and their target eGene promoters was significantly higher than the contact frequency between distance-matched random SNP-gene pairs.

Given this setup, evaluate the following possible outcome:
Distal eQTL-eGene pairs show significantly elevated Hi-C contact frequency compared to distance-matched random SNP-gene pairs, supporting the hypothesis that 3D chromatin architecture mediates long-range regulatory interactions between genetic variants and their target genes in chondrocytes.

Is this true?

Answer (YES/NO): YES